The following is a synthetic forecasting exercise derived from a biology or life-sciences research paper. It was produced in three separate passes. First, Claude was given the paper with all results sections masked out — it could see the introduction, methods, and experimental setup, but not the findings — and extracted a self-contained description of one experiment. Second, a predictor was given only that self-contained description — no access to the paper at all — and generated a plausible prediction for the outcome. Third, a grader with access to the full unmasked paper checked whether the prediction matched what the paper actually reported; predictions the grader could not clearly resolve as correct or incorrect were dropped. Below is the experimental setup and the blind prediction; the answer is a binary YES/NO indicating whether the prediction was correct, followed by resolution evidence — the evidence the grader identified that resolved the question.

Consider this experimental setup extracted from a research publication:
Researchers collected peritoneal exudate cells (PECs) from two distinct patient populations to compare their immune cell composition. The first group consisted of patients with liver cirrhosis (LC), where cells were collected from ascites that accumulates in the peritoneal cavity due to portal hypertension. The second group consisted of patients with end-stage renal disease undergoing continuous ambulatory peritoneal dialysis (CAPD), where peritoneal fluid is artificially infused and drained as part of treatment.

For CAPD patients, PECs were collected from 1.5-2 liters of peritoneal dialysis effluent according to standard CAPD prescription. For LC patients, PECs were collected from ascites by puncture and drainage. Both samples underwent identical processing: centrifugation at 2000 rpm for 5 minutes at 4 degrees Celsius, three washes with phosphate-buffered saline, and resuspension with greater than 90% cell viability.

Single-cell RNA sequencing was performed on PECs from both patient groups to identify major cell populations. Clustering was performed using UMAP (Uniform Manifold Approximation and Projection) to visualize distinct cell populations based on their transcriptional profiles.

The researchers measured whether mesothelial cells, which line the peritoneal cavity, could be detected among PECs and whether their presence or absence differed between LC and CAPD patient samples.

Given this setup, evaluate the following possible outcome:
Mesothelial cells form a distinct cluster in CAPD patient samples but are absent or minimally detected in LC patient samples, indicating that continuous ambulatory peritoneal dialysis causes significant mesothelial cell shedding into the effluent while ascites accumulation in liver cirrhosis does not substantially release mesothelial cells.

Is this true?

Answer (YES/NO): NO